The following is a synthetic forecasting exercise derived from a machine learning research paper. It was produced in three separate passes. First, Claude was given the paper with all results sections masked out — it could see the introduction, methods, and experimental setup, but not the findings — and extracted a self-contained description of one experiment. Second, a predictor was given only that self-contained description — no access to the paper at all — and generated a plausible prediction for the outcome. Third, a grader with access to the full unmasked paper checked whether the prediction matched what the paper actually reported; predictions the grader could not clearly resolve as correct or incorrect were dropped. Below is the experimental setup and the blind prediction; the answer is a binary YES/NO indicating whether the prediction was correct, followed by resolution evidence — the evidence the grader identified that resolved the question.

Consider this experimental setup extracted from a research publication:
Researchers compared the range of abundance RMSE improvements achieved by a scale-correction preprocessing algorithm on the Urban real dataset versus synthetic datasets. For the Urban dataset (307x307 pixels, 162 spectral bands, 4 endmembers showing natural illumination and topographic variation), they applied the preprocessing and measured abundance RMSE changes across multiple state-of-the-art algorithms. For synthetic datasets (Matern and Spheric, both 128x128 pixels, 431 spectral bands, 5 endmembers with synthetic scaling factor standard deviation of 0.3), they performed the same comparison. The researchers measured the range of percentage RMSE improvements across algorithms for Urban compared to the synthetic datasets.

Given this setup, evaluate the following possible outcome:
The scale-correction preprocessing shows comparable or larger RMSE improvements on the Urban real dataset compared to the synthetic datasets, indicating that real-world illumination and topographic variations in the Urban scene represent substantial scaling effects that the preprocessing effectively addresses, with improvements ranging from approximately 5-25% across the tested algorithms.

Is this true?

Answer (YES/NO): NO